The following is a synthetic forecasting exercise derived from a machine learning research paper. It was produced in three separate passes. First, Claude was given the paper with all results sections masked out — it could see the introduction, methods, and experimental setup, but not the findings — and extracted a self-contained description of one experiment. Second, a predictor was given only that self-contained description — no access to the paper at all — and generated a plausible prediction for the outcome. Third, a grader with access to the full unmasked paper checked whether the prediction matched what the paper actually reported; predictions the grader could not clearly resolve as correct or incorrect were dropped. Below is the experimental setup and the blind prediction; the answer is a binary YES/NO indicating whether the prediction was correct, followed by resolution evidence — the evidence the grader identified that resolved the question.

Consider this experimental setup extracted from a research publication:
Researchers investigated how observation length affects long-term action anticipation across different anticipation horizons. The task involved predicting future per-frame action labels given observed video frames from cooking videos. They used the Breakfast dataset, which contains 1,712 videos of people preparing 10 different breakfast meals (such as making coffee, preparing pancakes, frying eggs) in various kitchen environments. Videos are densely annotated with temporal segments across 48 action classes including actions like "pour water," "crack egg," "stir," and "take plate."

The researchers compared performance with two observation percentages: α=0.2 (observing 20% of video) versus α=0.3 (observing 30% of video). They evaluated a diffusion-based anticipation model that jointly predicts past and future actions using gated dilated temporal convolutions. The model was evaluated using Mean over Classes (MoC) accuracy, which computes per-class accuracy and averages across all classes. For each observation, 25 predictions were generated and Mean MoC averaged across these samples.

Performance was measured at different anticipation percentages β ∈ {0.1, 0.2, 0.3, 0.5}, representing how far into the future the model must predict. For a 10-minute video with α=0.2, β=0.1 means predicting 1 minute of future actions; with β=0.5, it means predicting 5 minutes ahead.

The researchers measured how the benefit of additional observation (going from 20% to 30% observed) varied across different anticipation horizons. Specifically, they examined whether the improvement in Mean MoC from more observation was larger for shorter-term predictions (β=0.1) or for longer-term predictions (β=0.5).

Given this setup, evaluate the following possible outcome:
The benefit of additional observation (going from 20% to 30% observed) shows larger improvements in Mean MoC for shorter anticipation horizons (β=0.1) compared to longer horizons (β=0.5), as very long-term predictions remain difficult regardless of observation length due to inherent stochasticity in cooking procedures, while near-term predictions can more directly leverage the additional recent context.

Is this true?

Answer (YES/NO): YES